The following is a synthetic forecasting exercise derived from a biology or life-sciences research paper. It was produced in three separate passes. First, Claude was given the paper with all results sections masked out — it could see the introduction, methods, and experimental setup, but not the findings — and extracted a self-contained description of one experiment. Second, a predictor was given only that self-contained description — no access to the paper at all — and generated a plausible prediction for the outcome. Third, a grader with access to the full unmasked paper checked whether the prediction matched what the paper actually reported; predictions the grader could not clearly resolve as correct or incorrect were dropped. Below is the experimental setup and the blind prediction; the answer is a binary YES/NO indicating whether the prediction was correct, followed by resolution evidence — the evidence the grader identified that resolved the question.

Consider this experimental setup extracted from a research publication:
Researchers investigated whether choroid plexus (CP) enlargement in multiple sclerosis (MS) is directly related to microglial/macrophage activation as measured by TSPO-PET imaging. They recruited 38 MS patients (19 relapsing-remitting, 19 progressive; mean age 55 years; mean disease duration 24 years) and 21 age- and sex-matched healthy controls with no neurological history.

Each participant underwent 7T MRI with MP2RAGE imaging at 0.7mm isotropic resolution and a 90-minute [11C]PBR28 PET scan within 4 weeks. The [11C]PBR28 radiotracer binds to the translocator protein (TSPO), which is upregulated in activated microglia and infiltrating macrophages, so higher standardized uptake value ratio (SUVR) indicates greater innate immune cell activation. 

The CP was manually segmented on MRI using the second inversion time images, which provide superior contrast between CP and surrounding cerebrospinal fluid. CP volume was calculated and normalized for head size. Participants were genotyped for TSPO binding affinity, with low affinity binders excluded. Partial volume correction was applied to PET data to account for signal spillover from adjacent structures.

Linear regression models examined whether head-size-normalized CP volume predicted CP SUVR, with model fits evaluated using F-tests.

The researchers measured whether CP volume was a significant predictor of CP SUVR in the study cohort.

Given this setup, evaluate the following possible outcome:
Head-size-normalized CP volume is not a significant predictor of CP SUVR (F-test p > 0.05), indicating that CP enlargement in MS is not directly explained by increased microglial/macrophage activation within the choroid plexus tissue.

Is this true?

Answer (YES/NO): YES